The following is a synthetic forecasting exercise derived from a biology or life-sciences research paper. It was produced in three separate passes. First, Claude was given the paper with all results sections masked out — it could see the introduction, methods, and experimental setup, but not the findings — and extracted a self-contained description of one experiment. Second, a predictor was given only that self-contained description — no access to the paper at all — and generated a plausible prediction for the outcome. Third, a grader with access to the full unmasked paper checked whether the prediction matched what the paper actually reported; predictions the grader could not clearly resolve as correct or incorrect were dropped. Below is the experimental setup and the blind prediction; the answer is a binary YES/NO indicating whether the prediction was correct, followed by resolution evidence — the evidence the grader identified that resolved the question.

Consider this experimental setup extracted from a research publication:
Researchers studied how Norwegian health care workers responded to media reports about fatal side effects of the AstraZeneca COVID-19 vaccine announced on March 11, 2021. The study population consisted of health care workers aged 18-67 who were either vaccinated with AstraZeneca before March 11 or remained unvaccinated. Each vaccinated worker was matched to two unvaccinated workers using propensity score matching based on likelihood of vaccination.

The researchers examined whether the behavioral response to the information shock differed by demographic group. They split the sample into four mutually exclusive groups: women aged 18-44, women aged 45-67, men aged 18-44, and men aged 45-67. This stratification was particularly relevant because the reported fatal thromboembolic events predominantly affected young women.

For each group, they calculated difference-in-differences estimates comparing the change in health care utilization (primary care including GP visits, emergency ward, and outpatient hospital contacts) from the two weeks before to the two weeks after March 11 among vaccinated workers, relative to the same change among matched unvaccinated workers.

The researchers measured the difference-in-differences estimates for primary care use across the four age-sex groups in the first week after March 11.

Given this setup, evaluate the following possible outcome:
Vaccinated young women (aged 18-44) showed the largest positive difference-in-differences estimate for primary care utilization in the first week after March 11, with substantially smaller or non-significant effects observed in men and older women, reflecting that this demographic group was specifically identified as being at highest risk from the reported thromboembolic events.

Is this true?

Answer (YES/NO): YES